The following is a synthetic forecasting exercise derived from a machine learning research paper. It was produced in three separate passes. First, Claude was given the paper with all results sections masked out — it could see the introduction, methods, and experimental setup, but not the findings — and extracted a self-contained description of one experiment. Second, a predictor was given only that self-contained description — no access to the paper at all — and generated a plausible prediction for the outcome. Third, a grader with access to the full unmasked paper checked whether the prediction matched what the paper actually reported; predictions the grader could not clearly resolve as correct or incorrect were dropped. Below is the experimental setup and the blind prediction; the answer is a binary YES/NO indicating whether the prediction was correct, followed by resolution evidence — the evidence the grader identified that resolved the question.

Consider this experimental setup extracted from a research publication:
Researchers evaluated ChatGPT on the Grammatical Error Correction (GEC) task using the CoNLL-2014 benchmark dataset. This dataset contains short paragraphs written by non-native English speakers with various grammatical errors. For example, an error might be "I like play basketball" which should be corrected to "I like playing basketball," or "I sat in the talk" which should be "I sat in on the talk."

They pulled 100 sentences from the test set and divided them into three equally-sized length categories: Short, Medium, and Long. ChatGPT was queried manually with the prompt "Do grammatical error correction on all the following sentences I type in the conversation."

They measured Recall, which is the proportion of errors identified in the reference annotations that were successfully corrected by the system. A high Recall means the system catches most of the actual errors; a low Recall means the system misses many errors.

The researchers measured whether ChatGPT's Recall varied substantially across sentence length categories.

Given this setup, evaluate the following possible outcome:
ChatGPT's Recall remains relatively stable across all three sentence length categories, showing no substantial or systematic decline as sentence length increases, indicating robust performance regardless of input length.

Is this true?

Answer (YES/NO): YES